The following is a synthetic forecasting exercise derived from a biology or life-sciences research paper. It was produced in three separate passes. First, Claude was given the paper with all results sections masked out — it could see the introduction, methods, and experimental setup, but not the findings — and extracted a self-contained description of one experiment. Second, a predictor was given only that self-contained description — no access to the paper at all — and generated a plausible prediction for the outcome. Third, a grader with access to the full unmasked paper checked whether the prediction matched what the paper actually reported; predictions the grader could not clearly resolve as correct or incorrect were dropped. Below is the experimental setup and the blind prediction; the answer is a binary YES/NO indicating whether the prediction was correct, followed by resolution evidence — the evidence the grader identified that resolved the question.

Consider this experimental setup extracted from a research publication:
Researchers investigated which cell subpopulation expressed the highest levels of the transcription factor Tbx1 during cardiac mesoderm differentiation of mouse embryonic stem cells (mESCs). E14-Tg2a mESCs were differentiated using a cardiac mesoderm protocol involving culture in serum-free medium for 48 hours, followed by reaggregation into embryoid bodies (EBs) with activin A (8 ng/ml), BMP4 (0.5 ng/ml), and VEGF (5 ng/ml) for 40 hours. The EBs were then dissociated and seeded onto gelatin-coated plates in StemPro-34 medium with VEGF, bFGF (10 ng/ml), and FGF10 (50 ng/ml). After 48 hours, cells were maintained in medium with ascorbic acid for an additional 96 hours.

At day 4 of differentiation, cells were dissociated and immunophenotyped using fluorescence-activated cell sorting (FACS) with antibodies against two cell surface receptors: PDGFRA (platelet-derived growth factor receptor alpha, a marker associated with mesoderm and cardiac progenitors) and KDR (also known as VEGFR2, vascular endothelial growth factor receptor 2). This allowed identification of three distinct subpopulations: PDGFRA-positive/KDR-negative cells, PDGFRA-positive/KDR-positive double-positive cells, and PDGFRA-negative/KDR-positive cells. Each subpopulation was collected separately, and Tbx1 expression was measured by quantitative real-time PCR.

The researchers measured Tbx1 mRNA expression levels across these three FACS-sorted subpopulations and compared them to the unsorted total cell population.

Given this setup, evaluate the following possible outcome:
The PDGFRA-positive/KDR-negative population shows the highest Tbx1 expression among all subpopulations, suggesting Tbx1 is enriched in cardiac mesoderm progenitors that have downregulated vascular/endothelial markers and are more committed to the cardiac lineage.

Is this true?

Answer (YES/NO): YES